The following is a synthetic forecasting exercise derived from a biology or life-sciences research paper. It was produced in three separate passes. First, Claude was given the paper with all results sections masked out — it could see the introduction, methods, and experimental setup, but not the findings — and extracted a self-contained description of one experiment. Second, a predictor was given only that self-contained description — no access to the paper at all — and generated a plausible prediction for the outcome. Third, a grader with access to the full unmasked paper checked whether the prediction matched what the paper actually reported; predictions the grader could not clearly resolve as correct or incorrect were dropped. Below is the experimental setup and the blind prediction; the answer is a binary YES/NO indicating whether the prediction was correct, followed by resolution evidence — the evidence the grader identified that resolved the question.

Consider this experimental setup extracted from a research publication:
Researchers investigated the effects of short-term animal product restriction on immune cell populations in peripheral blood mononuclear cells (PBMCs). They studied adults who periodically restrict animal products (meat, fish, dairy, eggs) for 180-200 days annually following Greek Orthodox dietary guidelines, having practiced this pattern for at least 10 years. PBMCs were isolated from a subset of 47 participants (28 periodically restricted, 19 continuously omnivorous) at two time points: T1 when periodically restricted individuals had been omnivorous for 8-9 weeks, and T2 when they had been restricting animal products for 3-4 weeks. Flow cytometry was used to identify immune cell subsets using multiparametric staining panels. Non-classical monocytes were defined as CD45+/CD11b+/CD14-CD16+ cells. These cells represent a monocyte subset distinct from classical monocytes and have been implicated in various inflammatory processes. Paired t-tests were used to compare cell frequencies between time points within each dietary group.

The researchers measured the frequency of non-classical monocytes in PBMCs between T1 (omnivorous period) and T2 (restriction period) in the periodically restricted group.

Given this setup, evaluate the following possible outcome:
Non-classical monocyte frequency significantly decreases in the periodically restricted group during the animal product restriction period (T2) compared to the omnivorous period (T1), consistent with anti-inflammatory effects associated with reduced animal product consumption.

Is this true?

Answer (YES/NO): YES